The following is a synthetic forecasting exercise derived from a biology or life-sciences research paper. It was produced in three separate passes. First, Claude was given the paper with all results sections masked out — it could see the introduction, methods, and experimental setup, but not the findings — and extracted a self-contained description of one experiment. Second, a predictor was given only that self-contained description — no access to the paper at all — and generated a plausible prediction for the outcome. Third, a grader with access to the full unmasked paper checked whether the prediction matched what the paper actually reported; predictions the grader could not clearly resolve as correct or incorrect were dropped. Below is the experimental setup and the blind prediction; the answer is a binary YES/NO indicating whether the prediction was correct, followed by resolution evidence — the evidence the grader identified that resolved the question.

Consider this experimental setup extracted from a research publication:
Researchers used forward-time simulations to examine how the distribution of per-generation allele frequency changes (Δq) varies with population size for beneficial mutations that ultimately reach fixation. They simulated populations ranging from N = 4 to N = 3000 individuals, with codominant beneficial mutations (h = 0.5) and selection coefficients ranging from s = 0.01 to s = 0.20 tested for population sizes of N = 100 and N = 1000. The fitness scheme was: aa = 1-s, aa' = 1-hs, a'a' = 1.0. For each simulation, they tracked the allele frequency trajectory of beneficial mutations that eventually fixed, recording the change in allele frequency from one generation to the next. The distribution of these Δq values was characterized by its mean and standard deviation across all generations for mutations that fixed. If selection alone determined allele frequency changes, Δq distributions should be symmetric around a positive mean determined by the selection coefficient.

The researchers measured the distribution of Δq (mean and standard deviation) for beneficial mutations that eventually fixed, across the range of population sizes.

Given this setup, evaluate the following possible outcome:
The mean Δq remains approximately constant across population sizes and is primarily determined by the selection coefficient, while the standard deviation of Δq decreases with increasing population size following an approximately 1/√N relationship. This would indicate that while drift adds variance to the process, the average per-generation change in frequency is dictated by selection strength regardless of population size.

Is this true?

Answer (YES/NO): NO